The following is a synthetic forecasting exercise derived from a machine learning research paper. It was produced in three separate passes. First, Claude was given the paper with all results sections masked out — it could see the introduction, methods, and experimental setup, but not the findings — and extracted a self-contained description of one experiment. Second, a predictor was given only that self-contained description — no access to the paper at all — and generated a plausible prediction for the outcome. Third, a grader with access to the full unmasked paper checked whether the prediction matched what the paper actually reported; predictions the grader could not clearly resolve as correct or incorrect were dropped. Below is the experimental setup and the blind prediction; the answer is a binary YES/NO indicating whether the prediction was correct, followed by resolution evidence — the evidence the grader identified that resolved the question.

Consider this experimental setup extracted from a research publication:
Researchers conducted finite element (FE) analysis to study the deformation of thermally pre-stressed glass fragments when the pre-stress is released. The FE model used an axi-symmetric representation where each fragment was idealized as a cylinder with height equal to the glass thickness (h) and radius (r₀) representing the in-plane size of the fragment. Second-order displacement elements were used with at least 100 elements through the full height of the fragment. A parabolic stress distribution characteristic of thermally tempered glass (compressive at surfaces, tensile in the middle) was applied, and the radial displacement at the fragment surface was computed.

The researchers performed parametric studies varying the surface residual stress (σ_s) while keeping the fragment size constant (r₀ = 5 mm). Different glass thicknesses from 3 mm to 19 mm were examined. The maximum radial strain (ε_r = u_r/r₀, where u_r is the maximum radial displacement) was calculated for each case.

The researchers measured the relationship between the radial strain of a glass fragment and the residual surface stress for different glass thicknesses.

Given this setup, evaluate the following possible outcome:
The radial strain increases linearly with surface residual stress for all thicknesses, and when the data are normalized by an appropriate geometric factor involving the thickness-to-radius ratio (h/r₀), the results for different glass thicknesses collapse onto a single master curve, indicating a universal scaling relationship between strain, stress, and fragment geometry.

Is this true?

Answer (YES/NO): NO